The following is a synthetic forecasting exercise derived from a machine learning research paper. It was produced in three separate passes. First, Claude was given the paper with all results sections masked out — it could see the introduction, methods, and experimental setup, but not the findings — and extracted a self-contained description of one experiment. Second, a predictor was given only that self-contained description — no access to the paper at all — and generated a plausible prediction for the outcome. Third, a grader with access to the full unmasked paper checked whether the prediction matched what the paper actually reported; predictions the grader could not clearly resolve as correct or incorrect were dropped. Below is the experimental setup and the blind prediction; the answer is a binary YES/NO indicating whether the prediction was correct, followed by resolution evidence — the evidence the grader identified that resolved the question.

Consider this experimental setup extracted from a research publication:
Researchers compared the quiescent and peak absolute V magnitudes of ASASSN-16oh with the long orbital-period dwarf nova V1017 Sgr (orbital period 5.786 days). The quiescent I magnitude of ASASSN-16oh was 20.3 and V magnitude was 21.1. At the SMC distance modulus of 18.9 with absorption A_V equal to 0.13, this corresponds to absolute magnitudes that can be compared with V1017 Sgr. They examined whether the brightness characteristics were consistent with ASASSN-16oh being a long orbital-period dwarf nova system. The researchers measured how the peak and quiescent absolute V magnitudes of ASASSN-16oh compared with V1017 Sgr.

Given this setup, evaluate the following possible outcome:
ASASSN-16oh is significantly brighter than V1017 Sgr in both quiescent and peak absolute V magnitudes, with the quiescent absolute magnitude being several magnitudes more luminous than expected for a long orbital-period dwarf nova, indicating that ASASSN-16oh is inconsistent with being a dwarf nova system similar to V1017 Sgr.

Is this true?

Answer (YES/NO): NO